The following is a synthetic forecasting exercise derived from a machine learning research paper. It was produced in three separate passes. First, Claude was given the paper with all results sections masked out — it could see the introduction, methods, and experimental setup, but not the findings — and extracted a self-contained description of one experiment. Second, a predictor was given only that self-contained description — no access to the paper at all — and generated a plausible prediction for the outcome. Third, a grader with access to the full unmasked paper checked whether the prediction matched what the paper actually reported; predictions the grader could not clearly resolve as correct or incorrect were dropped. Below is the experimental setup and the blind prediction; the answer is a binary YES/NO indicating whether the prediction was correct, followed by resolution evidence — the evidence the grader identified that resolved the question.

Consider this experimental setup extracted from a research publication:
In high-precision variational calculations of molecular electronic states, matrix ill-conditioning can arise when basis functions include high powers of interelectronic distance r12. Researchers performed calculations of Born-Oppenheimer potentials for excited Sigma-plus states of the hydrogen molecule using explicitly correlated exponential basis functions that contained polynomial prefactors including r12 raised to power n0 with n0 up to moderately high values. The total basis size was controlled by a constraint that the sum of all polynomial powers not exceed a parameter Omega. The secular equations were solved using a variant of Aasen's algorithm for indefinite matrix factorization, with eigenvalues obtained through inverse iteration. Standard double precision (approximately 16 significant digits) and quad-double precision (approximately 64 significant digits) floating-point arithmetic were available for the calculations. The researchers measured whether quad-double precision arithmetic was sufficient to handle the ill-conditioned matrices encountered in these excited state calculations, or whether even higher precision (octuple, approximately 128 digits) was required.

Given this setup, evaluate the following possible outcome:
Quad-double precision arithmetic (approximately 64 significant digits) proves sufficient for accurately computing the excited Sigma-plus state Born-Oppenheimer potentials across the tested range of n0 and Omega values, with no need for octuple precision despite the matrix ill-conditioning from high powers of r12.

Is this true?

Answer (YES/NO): NO